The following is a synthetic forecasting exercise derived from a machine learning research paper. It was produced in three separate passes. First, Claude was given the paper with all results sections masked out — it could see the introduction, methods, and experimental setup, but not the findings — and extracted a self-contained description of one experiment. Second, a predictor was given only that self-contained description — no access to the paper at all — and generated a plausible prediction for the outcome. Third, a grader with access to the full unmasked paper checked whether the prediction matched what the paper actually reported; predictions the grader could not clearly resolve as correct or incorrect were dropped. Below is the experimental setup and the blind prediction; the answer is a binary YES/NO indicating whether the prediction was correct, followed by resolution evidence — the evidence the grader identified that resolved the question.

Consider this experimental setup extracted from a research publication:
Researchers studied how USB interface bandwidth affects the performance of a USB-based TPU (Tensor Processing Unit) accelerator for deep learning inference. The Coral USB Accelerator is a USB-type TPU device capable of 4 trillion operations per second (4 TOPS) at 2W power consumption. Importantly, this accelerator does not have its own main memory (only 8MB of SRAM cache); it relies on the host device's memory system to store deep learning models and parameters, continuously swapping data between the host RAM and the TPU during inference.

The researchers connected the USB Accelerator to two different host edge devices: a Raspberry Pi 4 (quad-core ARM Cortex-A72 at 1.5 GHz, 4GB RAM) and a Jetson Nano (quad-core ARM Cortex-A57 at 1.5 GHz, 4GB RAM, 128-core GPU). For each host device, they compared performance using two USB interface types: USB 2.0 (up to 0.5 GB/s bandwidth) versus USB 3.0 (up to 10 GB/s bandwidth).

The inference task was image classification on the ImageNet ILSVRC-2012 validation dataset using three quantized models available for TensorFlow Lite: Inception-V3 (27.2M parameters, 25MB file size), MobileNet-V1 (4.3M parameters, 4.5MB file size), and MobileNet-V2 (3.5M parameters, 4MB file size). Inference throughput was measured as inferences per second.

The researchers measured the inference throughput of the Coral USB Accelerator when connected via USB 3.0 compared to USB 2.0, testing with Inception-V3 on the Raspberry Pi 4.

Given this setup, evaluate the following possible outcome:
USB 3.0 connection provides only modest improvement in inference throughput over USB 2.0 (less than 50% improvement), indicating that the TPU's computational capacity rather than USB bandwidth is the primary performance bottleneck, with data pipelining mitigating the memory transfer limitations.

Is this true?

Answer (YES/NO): NO